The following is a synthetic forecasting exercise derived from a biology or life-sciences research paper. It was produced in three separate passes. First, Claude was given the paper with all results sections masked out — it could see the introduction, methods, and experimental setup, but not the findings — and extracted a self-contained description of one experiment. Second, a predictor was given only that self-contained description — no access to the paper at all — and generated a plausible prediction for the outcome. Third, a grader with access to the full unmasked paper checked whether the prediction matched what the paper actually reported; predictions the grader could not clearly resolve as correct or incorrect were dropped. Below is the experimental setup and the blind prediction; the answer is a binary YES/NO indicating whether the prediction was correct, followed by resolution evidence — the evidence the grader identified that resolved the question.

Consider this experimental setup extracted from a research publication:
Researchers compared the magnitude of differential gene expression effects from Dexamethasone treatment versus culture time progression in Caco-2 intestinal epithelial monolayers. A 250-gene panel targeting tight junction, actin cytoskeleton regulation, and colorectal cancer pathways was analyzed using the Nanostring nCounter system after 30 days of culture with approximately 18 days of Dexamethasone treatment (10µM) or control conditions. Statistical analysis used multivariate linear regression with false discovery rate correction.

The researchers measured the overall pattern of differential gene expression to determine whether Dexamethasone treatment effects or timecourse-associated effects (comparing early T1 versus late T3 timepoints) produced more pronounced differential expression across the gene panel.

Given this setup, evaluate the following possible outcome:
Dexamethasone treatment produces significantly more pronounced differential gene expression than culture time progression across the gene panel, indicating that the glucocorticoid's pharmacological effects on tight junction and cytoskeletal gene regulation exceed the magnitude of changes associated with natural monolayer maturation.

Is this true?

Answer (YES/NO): NO